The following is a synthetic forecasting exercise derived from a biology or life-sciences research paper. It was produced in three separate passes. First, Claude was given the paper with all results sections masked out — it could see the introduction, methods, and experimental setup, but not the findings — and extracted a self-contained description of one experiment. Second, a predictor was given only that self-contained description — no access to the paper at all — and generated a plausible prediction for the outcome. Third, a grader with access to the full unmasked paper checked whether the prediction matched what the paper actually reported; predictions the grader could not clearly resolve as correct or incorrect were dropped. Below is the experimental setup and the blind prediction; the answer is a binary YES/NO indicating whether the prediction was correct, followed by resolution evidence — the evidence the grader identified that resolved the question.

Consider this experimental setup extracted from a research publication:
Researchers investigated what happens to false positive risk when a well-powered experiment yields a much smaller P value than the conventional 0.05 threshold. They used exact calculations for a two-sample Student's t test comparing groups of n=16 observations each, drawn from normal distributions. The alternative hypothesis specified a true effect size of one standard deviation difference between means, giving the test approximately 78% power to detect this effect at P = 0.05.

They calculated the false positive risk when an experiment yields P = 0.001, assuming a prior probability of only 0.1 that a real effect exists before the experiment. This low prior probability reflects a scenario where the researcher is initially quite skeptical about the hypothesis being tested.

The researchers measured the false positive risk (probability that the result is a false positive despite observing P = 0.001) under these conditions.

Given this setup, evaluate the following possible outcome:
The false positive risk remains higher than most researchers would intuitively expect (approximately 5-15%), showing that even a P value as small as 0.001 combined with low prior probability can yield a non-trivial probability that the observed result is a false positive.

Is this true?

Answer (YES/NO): YES